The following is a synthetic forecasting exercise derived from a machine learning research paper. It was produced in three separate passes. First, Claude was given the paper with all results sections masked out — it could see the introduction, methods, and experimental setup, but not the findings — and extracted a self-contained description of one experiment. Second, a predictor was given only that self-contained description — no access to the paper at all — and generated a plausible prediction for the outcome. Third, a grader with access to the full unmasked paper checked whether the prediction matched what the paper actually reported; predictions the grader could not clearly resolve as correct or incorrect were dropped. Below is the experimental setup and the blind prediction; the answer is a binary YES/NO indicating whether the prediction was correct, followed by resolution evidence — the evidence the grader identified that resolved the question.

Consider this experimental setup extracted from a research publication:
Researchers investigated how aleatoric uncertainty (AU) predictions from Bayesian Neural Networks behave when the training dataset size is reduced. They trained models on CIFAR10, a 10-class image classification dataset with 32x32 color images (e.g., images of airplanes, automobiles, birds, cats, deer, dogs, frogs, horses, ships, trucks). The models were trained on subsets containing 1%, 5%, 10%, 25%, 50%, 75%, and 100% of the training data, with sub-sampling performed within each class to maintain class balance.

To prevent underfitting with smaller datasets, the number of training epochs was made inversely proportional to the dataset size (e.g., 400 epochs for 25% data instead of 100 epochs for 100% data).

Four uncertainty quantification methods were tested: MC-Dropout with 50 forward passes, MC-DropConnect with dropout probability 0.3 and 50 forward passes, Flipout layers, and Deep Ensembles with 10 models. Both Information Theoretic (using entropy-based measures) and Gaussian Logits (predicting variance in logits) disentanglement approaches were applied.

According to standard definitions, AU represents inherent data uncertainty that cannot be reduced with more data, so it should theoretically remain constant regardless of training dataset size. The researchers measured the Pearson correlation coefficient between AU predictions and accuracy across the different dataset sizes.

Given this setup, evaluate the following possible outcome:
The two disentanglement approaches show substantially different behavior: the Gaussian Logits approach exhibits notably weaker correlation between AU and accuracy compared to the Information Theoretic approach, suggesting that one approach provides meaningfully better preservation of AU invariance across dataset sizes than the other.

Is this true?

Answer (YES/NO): NO